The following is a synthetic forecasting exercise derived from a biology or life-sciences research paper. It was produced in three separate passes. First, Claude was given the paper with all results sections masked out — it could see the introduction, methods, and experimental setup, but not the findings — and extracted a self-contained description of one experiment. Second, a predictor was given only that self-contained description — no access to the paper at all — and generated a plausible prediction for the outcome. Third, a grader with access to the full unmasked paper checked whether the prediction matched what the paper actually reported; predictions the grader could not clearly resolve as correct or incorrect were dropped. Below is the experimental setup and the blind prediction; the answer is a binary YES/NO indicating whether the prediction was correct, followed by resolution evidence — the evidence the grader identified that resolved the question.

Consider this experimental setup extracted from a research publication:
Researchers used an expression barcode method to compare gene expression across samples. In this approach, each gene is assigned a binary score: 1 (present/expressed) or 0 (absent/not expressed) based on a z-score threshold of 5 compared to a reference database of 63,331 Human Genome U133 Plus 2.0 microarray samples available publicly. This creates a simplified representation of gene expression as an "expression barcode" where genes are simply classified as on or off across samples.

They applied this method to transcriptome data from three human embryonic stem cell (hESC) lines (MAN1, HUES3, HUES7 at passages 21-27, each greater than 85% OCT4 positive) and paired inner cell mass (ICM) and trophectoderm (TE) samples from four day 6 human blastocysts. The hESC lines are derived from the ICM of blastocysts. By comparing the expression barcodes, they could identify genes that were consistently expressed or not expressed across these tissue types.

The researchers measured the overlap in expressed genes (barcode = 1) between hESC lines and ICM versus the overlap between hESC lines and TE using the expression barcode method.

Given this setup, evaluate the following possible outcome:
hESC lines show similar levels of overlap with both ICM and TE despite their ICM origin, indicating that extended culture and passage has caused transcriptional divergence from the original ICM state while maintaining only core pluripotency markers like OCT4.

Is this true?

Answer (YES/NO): YES